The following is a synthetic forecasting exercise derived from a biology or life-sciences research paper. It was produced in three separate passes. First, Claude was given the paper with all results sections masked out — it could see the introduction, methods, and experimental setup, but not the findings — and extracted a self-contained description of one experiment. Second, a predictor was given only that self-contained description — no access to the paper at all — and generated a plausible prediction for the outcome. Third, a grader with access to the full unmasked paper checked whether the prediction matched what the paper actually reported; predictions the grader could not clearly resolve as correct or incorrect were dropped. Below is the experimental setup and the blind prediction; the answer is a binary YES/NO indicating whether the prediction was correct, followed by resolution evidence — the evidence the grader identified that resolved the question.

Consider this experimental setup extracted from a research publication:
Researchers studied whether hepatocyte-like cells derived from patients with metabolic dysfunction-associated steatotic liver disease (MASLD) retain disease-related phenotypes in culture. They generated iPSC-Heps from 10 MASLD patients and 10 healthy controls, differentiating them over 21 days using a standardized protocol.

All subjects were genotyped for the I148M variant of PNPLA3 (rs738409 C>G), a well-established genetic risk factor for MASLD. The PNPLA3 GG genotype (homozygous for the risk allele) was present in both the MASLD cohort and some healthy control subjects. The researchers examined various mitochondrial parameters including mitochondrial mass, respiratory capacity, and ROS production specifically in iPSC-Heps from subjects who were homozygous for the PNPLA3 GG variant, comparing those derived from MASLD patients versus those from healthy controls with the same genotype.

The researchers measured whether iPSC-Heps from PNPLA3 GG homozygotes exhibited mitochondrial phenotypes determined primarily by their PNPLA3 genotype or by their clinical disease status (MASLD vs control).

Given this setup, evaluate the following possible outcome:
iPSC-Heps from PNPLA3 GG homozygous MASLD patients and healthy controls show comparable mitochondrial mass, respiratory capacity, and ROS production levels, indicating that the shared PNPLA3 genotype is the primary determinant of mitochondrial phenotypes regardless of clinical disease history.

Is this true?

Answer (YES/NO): NO